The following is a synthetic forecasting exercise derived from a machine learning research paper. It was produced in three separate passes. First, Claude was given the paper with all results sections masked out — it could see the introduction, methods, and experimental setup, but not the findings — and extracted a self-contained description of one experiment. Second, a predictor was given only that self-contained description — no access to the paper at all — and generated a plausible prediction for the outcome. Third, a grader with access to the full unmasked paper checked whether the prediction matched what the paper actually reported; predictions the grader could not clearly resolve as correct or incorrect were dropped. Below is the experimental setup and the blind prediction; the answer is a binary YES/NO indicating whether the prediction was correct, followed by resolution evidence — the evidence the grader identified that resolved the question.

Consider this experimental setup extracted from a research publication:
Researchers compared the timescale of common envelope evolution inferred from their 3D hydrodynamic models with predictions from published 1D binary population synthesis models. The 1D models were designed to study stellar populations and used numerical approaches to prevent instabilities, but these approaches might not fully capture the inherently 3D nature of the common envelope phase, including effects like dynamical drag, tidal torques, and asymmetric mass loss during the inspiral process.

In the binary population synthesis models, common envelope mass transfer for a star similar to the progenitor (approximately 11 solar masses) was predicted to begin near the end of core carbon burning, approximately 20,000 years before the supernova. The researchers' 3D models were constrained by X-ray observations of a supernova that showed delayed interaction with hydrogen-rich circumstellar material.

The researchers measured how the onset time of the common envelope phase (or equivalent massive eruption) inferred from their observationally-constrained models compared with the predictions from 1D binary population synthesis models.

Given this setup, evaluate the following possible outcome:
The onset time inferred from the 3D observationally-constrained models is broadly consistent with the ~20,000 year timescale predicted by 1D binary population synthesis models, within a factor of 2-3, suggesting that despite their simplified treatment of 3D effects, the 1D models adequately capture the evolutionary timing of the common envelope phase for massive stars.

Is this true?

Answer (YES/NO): NO